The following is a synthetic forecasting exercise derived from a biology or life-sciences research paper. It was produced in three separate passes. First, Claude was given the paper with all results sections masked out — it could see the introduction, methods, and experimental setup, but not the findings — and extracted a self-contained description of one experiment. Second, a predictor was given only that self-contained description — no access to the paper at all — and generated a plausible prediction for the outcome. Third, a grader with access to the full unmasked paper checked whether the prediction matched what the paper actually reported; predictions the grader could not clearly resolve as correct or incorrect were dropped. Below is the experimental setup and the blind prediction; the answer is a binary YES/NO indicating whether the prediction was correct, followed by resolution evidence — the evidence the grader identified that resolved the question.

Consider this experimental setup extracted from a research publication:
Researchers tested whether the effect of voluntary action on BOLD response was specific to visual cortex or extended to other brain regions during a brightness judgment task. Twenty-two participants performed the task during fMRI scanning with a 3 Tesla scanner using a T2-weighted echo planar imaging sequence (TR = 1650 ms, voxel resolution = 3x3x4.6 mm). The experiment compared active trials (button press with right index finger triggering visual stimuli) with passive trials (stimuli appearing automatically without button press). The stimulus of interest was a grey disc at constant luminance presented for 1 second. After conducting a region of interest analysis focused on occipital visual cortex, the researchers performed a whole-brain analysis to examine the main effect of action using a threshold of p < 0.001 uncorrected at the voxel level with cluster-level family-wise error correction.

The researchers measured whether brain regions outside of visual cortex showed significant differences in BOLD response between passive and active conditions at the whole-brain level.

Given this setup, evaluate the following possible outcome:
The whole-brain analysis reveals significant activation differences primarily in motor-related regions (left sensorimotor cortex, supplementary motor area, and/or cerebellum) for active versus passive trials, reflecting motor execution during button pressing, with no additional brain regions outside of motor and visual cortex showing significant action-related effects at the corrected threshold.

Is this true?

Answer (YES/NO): NO